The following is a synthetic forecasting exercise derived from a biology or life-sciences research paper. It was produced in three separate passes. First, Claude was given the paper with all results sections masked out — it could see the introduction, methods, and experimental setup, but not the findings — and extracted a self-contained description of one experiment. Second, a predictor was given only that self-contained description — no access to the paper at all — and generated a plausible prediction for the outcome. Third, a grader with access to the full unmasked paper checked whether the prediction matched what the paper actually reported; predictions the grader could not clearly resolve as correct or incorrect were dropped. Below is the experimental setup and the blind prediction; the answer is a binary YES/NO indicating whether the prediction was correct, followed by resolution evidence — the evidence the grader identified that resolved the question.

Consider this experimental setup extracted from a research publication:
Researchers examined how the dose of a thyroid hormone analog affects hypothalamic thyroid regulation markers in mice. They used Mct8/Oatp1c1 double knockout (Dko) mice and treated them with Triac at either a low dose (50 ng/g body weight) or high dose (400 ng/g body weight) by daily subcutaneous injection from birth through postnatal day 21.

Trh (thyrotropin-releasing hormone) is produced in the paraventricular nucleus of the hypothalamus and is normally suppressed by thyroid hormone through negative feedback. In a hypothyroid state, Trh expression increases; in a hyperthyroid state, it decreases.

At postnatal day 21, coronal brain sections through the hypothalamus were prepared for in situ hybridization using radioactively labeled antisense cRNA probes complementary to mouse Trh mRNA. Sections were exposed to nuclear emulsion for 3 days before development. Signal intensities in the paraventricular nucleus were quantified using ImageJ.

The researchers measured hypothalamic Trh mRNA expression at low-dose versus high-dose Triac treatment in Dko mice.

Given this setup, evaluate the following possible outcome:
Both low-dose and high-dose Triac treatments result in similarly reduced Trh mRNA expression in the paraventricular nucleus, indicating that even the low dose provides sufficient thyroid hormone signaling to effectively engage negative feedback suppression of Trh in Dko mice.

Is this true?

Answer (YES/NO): NO